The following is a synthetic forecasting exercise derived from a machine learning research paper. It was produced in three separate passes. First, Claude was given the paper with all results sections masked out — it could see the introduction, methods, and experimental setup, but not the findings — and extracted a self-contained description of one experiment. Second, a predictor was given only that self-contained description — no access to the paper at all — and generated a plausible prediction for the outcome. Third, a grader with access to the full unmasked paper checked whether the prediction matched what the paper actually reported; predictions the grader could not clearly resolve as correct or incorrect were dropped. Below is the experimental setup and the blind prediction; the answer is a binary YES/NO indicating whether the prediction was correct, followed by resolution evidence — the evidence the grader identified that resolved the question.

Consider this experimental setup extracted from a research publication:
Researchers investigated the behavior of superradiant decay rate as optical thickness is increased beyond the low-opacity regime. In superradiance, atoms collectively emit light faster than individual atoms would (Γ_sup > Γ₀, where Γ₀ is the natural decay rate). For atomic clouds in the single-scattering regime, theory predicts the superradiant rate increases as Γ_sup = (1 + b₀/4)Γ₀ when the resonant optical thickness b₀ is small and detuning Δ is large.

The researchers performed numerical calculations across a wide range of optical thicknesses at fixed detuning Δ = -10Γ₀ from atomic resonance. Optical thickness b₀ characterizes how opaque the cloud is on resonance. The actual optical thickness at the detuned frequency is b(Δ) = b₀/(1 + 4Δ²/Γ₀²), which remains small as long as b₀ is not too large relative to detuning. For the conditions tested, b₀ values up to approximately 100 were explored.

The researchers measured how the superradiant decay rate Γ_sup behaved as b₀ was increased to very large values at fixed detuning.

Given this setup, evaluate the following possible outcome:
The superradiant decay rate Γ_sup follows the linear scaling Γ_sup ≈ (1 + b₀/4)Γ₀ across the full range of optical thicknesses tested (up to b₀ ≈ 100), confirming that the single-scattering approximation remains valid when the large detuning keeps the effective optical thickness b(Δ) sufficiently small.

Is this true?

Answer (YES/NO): NO